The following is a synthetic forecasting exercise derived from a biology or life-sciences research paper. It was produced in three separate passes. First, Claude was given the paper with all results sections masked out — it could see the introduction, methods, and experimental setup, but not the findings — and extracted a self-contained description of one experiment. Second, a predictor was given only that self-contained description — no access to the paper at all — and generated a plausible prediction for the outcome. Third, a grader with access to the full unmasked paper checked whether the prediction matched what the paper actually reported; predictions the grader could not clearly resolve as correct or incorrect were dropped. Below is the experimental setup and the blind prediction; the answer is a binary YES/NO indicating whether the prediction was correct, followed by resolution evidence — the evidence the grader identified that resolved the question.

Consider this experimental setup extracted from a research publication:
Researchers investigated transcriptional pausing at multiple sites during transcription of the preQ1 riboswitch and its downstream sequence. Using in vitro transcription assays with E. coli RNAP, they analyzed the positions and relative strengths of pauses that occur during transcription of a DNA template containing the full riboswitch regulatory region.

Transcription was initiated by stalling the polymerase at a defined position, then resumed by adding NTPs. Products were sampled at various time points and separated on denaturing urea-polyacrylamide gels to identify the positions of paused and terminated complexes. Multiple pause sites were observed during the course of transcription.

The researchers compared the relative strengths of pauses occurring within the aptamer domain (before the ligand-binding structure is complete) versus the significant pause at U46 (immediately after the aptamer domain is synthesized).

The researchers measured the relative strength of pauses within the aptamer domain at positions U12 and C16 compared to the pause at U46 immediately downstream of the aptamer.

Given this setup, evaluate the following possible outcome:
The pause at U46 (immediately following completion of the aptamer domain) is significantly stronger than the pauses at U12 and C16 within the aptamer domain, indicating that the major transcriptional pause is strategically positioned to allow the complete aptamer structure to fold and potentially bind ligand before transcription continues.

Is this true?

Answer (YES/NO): YES